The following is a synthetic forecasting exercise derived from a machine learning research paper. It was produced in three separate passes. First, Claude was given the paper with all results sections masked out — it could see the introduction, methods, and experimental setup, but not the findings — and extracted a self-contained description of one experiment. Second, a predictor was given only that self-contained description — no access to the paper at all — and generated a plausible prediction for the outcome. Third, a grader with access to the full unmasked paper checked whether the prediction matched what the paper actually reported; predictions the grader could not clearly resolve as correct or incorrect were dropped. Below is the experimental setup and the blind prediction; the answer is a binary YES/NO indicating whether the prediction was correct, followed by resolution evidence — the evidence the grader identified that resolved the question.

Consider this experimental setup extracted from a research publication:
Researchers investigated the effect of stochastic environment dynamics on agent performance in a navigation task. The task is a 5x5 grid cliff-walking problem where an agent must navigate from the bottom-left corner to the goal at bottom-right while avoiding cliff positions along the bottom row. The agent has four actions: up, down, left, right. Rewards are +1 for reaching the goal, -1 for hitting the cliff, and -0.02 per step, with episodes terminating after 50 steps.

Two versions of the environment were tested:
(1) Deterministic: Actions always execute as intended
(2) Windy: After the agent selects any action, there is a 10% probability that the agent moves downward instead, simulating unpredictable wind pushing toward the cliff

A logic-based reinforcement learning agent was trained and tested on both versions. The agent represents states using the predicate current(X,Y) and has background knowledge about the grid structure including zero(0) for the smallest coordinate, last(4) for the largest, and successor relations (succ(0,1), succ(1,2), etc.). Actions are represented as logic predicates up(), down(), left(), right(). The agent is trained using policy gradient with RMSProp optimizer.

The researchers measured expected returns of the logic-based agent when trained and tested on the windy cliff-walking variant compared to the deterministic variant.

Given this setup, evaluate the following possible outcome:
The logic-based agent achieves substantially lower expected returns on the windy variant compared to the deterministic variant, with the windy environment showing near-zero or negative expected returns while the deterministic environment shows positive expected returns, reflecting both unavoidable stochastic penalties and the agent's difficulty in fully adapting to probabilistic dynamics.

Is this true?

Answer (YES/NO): NO